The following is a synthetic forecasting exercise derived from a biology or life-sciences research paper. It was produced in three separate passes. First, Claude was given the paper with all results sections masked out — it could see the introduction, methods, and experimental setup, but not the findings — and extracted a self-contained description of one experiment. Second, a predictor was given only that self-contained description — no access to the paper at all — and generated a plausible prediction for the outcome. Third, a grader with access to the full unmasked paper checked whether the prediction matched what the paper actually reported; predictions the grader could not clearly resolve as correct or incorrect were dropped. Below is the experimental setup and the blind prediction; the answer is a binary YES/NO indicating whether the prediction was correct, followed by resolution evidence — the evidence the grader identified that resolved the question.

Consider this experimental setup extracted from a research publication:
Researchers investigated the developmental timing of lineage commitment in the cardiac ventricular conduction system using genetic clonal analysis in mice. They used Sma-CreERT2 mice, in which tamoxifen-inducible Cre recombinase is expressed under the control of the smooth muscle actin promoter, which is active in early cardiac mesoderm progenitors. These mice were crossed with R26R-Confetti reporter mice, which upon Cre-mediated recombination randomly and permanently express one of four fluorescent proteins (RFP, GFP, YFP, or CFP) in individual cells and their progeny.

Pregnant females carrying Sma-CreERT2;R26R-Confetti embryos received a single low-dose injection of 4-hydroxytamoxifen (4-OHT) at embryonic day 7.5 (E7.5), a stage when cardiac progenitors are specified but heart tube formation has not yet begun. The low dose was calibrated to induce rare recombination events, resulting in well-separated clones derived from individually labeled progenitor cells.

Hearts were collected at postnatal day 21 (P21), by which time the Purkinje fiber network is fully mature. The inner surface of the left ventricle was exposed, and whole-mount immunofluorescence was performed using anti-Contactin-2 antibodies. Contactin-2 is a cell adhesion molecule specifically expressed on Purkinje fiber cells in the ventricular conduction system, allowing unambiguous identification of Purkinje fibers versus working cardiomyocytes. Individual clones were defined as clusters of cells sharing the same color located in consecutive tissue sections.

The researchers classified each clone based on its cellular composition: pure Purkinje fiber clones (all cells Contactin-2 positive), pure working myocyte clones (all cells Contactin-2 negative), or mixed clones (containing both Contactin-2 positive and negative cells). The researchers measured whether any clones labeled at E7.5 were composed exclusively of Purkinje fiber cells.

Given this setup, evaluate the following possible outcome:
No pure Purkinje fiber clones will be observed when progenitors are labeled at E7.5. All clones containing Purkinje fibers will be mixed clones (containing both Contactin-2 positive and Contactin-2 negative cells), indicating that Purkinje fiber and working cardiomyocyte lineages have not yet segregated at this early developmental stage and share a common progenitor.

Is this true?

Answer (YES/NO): NO